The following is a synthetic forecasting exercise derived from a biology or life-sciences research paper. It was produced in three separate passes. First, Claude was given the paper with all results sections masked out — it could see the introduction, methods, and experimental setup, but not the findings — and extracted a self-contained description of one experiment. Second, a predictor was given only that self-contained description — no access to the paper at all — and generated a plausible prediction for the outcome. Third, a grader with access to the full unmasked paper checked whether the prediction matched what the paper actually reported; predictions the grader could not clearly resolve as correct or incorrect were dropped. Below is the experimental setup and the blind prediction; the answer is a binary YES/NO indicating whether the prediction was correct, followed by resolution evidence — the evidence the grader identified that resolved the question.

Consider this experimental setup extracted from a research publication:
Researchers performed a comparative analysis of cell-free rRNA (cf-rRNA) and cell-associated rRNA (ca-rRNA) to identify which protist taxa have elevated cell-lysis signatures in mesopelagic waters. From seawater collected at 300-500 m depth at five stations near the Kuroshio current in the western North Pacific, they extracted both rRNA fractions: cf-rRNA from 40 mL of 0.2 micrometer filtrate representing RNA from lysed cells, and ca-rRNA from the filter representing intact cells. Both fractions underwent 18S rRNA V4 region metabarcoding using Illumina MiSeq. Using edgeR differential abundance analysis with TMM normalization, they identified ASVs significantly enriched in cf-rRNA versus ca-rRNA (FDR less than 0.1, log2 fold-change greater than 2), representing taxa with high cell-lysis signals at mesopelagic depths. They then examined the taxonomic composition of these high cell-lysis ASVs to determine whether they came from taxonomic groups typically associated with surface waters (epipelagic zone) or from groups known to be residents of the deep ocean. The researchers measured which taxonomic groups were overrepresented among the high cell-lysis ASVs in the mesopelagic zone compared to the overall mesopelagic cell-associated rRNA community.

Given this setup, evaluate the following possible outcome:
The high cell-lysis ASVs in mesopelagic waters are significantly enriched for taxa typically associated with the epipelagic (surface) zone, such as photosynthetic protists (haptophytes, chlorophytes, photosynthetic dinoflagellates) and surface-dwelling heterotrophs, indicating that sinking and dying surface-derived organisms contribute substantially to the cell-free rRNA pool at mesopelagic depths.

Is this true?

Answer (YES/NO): YES